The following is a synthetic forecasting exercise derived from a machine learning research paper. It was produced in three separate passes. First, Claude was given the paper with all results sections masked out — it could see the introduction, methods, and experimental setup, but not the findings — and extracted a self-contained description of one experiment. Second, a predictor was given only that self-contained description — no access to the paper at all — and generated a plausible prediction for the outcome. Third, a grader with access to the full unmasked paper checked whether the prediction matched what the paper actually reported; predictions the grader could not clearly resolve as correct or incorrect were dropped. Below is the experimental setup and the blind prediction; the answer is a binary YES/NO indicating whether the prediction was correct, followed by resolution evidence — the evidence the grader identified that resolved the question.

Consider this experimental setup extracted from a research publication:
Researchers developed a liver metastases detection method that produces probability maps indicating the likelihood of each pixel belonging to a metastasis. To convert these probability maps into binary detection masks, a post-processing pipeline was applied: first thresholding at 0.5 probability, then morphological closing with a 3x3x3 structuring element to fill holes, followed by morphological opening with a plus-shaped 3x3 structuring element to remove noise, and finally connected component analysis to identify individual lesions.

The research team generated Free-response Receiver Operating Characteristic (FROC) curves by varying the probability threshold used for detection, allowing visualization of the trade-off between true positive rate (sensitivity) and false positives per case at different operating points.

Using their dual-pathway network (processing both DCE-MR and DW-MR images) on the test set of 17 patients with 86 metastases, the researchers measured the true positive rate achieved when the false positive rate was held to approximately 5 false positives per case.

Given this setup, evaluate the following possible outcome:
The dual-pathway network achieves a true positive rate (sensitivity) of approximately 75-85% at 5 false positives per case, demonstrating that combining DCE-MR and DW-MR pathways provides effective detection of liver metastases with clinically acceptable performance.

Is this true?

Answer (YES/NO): NO